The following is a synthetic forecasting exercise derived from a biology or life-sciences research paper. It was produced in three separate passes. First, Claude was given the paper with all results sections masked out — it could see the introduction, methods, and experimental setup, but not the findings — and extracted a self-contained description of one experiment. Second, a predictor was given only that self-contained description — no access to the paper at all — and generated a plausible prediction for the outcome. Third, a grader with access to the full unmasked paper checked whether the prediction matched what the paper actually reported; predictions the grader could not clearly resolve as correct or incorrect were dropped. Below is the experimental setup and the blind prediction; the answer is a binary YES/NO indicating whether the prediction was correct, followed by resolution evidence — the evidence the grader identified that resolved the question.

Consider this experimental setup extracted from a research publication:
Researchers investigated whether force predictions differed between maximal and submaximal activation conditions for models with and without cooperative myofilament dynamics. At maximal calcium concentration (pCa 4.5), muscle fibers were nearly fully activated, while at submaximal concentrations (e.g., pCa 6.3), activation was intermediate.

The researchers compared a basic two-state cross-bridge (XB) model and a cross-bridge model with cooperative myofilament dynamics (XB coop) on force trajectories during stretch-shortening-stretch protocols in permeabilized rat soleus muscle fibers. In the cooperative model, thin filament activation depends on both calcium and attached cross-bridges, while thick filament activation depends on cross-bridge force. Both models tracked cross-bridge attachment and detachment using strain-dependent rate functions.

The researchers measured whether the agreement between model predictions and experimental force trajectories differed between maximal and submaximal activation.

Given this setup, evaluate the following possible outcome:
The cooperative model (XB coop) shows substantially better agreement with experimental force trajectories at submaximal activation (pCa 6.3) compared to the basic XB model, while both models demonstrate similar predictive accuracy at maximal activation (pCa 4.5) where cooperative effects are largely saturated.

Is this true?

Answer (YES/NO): YES